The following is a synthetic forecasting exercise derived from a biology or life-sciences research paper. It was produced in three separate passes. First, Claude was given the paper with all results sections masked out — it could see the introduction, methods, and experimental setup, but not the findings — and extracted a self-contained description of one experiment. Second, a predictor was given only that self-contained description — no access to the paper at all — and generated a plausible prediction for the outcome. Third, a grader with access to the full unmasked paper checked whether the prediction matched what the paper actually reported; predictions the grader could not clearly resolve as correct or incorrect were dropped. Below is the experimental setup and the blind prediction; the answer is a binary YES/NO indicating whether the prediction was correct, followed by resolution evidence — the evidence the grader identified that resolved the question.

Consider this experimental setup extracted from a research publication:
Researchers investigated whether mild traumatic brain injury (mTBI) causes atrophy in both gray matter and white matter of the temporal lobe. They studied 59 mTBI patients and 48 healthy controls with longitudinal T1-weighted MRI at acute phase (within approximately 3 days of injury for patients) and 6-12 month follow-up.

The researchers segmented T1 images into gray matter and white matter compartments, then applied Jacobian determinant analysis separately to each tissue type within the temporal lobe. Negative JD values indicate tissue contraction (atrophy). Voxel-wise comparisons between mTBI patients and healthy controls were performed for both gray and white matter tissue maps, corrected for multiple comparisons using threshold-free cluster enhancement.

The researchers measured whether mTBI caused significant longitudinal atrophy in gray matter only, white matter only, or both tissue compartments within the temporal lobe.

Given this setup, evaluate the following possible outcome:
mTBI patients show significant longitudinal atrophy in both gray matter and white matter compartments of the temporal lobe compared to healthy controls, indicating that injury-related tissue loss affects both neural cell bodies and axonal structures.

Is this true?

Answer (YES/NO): YES